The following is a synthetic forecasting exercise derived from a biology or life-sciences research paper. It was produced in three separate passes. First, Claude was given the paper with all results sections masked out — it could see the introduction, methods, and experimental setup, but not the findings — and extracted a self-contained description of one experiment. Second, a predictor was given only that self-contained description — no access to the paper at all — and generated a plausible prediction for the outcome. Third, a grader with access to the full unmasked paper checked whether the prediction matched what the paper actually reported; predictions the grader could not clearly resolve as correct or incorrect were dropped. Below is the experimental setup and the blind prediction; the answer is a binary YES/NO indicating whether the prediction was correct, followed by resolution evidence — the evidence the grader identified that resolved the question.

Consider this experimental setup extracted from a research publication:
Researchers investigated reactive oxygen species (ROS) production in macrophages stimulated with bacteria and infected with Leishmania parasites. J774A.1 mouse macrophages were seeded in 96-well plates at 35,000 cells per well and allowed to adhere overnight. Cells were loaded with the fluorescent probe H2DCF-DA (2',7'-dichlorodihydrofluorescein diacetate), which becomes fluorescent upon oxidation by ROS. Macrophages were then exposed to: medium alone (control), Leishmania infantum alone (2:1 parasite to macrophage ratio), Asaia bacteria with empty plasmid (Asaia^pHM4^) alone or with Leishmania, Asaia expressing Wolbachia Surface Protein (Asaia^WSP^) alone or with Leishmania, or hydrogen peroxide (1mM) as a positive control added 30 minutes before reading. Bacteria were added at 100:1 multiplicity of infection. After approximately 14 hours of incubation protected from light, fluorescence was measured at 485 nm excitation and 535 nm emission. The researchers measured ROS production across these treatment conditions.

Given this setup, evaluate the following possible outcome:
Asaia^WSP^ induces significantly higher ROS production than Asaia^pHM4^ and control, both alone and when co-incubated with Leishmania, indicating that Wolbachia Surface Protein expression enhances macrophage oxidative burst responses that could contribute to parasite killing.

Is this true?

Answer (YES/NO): NO